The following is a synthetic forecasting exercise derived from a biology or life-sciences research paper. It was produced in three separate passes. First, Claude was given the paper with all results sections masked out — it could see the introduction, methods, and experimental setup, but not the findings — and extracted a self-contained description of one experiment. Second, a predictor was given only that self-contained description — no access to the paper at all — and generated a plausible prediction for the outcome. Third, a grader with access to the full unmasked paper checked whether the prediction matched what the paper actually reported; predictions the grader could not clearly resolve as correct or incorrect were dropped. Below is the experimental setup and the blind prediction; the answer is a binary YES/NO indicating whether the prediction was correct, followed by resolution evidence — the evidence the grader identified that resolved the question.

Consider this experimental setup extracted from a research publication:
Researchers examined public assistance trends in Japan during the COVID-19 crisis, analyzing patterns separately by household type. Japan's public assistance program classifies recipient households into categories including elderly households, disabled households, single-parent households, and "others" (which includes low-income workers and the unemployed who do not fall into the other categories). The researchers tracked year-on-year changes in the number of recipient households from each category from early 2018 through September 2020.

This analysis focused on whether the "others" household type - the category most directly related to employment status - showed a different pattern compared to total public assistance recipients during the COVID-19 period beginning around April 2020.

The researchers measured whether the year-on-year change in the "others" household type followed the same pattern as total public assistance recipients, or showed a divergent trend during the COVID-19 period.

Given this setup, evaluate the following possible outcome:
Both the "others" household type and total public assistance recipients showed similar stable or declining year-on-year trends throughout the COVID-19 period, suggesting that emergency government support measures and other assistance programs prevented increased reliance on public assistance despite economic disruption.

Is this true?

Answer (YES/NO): NO